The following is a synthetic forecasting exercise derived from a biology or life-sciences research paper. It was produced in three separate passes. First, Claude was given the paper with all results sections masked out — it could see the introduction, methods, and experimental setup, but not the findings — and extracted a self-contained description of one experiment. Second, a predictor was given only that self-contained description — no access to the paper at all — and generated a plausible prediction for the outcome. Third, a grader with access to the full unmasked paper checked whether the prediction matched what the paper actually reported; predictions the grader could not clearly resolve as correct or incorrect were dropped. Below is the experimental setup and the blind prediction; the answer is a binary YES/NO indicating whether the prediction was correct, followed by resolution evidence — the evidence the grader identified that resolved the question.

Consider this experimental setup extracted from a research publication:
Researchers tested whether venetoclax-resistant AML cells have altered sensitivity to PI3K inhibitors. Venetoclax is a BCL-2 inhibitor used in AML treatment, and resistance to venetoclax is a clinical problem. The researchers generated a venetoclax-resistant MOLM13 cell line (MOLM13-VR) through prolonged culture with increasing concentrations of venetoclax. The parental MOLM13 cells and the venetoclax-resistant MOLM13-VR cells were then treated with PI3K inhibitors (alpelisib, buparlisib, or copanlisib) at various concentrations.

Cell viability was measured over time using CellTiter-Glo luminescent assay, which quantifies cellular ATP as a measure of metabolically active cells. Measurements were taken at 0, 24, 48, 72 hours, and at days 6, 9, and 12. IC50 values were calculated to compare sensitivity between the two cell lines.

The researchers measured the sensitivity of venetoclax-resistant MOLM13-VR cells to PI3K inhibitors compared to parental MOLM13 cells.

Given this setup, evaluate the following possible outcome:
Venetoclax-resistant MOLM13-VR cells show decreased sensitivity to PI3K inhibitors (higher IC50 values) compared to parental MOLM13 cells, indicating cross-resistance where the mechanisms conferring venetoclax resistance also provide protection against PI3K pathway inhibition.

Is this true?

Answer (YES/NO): YES